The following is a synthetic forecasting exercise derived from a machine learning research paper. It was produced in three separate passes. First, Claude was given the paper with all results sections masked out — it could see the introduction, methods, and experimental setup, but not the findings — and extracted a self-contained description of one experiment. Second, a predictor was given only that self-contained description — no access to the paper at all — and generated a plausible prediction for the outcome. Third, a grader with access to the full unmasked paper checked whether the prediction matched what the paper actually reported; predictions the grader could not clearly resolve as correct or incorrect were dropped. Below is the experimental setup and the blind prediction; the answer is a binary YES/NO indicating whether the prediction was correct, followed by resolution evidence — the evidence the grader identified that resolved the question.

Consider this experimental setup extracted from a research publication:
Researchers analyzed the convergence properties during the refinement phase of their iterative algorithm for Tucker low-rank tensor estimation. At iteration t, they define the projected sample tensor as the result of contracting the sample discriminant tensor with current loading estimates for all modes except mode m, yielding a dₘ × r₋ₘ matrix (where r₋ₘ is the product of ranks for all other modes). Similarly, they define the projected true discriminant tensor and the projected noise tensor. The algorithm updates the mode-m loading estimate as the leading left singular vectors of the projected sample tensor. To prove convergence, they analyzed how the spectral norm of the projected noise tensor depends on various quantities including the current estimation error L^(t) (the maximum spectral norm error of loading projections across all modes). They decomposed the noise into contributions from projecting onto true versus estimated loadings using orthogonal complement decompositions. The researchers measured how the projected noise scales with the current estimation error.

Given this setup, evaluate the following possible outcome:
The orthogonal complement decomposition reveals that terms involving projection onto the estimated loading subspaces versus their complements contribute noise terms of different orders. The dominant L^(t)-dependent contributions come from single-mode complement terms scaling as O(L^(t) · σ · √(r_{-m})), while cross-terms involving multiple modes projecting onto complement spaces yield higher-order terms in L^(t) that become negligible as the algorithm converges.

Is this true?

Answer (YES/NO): NO